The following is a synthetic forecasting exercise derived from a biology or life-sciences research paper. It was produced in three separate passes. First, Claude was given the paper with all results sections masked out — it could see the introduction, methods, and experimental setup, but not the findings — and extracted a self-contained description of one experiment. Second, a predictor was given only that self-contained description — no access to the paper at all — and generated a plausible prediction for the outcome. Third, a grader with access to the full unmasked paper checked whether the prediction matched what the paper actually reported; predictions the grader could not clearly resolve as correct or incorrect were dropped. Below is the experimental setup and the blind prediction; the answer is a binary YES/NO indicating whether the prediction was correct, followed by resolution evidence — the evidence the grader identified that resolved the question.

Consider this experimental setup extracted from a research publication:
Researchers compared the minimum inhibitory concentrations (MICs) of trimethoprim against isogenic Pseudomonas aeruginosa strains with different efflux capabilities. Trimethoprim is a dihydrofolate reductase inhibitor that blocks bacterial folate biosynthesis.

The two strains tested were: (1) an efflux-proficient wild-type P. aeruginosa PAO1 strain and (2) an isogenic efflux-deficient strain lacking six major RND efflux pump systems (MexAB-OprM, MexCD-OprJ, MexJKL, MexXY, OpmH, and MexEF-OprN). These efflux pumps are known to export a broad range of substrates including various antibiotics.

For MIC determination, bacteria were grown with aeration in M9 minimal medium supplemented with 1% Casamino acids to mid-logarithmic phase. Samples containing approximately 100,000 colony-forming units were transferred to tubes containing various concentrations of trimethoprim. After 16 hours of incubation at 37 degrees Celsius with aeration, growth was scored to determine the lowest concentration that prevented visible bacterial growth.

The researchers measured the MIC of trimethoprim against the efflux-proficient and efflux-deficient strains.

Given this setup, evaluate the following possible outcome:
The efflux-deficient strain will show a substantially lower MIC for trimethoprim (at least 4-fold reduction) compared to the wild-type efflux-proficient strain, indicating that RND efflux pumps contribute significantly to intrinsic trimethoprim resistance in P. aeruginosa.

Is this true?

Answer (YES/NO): YES